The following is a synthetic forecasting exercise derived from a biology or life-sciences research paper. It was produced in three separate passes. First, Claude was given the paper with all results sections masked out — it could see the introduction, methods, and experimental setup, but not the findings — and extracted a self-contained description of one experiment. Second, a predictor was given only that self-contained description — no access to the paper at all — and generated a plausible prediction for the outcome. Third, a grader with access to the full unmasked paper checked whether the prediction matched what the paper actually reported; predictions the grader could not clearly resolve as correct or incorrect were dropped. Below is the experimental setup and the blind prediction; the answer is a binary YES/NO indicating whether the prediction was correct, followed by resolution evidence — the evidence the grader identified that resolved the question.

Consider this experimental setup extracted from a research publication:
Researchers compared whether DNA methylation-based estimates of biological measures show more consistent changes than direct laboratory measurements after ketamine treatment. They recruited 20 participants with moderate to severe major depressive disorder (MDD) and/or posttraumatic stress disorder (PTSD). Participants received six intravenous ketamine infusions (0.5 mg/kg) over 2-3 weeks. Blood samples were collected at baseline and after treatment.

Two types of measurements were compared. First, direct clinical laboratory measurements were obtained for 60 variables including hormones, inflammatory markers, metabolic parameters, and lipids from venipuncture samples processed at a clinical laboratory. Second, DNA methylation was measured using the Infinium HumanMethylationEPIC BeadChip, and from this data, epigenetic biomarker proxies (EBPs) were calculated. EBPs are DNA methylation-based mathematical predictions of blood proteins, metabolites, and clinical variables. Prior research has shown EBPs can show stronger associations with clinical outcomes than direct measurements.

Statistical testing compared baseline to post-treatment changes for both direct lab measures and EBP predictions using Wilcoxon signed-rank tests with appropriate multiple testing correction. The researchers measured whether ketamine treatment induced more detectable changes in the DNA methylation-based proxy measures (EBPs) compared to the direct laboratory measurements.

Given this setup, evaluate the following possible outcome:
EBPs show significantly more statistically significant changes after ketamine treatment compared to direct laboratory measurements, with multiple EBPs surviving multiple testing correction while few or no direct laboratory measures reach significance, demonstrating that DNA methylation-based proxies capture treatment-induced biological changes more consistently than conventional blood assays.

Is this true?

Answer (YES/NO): NO